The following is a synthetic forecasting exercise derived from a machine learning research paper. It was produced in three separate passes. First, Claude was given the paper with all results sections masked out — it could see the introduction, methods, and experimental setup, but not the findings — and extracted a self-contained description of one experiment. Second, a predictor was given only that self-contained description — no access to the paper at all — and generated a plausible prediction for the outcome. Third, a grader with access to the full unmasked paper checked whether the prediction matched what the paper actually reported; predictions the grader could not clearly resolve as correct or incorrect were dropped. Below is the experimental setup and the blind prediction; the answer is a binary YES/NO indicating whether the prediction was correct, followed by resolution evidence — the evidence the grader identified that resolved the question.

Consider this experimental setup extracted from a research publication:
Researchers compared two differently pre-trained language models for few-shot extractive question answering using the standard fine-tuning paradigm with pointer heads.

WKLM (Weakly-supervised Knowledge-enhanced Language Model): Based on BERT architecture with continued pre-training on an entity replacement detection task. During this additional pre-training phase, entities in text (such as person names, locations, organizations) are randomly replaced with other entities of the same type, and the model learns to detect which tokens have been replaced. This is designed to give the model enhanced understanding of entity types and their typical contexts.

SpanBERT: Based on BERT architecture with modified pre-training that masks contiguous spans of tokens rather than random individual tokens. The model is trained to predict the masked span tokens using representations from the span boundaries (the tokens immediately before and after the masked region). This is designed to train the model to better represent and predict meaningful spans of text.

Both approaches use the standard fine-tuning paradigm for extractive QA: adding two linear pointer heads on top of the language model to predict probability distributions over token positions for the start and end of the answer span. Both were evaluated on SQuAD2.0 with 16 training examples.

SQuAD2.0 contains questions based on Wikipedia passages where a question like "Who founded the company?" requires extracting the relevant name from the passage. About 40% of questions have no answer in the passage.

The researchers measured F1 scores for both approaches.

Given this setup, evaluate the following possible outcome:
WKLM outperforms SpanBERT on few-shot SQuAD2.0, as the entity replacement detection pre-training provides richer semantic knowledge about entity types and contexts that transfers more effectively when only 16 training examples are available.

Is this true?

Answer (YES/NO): YES